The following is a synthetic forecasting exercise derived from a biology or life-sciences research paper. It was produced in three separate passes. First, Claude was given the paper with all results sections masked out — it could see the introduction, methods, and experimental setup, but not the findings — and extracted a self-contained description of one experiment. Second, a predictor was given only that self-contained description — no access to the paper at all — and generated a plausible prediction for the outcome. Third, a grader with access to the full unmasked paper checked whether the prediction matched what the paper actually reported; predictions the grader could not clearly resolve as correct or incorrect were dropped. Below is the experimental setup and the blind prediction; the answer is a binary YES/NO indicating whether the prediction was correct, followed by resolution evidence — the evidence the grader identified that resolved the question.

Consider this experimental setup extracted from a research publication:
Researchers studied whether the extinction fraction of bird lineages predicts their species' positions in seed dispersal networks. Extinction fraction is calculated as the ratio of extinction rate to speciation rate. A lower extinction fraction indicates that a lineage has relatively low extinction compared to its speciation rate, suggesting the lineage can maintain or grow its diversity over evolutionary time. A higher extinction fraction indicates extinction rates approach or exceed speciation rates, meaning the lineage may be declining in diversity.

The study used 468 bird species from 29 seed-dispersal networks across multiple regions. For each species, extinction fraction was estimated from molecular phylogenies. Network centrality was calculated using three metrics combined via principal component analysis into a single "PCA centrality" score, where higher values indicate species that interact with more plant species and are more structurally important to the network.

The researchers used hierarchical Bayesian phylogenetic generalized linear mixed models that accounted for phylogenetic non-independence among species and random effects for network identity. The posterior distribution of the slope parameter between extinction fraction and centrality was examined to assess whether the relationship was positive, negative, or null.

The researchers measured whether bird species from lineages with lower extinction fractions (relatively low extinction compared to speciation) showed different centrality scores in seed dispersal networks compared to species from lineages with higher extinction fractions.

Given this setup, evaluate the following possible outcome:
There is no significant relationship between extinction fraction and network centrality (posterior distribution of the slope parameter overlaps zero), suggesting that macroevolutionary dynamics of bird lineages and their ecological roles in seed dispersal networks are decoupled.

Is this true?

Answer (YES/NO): NO